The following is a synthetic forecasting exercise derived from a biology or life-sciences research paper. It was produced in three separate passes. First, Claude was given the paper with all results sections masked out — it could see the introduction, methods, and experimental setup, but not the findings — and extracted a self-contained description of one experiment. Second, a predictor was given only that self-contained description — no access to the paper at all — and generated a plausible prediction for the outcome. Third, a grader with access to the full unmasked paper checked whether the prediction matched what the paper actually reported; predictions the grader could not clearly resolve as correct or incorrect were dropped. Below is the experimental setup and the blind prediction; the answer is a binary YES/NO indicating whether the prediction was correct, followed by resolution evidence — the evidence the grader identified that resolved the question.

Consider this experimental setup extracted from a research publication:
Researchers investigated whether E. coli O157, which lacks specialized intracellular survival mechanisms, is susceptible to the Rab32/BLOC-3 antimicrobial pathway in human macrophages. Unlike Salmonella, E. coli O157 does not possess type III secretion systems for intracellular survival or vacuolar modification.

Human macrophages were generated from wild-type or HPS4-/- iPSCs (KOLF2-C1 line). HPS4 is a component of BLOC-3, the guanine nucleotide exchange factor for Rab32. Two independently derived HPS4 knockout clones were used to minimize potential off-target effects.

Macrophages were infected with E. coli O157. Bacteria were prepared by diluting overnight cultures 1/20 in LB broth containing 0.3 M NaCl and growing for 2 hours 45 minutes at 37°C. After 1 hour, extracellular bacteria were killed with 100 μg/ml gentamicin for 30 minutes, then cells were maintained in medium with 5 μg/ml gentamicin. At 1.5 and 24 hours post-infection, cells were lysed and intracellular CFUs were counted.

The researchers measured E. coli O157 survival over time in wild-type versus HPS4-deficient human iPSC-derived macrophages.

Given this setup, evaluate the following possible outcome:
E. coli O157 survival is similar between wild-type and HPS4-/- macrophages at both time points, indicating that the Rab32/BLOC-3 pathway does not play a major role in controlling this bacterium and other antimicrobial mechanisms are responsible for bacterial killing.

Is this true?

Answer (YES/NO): YES